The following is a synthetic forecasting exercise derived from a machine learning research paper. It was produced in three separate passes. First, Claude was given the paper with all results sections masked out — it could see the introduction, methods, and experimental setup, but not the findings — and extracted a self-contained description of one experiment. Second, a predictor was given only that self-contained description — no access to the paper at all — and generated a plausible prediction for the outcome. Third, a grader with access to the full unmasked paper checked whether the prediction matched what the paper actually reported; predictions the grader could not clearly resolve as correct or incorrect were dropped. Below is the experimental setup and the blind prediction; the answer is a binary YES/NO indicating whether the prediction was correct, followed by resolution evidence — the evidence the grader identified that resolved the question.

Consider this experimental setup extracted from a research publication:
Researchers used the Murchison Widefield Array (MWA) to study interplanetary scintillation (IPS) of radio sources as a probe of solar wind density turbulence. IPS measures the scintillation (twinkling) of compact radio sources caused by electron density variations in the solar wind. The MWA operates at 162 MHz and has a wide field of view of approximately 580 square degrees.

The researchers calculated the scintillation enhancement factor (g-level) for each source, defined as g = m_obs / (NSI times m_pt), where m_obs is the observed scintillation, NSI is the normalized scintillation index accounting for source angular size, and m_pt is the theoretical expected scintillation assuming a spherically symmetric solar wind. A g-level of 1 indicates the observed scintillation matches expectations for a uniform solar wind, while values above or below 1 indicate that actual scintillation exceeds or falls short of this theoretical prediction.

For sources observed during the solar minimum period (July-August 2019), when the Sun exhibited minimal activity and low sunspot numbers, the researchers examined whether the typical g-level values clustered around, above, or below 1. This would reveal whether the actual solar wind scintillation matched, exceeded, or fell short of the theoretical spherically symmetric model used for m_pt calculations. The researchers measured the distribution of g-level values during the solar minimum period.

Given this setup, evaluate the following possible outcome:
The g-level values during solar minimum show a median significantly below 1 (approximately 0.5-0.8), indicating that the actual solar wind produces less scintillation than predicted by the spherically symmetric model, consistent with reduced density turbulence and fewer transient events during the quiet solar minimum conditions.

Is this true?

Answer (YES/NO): NO